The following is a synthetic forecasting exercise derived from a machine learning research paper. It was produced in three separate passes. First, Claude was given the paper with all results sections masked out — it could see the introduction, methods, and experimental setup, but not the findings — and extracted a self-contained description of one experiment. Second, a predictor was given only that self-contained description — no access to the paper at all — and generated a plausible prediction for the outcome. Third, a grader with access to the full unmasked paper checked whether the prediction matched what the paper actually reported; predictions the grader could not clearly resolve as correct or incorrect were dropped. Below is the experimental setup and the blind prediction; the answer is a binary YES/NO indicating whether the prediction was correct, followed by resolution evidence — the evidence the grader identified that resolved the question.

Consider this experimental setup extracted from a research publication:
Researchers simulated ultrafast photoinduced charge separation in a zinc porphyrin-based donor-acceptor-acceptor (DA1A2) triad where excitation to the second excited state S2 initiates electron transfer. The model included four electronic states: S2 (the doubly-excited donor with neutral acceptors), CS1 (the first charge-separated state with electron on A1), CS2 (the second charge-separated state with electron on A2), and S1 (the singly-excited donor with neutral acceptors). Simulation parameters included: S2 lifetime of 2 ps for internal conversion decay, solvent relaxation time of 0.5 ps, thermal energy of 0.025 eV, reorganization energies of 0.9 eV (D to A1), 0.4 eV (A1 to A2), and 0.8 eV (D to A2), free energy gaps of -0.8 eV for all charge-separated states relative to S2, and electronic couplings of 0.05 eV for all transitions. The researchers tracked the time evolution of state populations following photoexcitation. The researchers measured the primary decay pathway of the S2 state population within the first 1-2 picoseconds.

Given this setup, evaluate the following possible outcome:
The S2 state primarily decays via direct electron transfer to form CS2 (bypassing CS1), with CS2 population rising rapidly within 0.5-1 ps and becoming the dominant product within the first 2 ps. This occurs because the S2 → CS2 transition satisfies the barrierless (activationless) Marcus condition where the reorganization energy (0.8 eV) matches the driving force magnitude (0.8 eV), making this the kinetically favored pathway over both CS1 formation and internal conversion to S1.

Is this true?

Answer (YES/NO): NO